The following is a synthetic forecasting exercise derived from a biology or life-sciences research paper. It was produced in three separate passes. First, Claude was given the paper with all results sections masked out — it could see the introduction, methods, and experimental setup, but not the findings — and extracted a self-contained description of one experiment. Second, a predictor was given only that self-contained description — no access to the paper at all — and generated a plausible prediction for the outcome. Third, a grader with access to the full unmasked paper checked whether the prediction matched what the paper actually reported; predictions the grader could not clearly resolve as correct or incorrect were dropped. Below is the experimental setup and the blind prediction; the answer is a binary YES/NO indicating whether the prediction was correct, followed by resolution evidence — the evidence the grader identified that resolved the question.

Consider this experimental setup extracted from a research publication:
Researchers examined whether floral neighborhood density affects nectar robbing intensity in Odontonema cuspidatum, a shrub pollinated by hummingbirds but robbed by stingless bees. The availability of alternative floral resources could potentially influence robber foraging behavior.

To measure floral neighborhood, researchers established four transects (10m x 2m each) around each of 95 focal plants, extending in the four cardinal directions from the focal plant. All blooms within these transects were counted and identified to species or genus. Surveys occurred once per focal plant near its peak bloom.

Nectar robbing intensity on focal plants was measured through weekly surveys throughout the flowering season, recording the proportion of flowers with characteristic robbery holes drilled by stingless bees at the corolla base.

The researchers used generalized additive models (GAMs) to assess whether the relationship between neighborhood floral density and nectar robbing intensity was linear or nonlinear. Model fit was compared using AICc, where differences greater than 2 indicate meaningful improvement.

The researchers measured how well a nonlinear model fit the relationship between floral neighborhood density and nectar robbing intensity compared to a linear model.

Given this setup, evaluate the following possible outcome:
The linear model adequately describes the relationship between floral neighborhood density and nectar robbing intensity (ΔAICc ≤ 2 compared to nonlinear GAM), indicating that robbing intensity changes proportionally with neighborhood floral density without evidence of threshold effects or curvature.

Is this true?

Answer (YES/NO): NO